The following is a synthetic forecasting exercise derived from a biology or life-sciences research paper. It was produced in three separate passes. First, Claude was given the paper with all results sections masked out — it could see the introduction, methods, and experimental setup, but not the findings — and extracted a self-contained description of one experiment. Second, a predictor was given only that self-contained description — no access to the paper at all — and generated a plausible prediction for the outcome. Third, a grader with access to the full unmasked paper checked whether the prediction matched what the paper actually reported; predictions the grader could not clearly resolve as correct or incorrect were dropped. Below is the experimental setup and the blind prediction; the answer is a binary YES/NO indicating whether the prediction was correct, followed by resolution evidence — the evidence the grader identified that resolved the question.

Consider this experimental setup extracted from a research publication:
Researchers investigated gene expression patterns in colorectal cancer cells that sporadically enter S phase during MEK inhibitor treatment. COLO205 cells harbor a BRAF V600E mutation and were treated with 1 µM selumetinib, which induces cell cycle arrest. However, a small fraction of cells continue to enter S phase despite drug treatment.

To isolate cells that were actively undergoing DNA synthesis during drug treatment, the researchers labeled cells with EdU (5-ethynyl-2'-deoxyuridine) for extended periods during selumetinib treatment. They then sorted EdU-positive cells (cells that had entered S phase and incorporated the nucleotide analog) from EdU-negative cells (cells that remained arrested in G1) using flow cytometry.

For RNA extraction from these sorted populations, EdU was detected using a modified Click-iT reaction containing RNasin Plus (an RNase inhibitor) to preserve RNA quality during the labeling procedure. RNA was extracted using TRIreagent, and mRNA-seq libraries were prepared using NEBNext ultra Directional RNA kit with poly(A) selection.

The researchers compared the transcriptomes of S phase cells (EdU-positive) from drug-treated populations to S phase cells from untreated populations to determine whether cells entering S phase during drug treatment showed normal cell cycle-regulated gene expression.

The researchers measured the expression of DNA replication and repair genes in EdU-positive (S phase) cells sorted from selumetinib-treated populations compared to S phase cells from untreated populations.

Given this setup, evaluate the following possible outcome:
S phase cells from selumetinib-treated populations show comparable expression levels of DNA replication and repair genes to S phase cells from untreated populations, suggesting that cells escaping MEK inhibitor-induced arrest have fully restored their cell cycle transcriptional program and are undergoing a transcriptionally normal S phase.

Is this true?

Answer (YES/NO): NO